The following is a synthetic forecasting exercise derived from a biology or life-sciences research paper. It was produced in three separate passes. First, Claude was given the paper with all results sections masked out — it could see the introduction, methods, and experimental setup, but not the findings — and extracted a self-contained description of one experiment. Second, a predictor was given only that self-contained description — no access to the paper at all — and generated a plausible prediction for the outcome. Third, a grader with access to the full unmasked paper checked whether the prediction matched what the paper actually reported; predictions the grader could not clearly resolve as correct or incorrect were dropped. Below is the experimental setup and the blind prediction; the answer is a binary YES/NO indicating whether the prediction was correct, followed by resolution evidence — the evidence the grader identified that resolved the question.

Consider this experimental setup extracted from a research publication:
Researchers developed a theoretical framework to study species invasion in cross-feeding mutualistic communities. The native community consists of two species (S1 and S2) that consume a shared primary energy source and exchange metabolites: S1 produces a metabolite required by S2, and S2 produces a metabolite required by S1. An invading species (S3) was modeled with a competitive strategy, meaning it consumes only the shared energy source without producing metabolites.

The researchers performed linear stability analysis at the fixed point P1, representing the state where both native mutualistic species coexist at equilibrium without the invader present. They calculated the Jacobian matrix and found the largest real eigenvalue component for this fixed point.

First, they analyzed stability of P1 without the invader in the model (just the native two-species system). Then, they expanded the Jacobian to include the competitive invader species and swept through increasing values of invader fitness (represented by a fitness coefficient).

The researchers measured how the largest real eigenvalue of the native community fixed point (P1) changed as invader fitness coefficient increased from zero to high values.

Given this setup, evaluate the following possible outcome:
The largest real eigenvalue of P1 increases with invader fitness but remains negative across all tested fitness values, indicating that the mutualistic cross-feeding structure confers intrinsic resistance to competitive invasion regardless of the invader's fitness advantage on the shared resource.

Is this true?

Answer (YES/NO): NO